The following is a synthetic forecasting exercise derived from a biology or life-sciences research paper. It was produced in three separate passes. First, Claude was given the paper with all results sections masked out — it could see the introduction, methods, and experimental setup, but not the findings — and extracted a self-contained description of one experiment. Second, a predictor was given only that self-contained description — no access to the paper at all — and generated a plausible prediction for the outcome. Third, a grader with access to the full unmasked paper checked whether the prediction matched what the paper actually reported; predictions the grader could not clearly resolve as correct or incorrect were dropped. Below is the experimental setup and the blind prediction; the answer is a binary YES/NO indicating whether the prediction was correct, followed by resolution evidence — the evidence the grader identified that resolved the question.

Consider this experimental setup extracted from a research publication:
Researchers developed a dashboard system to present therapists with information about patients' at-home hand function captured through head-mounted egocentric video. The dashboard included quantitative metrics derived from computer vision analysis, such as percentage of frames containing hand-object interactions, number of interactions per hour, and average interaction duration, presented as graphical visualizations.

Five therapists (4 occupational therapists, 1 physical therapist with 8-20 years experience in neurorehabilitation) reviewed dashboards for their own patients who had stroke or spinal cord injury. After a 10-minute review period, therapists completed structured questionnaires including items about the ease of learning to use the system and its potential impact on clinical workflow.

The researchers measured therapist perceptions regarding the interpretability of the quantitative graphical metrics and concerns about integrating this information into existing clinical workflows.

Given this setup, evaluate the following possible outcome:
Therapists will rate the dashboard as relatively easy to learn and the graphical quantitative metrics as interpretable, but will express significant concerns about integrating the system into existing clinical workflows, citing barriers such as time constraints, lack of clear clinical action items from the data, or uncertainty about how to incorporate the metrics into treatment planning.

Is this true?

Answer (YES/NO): NO